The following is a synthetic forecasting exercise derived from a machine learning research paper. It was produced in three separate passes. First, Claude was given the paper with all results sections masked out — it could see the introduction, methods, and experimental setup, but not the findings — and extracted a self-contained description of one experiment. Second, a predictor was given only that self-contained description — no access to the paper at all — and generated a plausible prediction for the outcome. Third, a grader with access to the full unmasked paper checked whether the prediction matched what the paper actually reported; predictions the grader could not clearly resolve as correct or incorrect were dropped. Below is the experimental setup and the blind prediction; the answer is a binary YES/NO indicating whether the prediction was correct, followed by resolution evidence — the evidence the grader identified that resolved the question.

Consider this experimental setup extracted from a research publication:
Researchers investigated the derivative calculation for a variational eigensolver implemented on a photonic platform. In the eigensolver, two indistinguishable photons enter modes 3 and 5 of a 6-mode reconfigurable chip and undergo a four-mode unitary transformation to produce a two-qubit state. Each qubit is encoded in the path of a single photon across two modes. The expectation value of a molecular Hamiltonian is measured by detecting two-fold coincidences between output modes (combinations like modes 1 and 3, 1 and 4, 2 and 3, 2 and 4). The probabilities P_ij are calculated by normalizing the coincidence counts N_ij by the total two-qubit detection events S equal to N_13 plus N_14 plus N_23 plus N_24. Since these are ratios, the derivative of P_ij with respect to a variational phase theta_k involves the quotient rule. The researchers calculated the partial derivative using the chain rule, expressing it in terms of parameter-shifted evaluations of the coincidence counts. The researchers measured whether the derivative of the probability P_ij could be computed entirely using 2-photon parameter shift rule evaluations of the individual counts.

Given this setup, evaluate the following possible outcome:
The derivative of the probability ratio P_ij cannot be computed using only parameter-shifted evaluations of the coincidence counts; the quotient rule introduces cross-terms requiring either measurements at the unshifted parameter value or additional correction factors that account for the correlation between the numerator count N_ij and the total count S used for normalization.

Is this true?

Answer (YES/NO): YES